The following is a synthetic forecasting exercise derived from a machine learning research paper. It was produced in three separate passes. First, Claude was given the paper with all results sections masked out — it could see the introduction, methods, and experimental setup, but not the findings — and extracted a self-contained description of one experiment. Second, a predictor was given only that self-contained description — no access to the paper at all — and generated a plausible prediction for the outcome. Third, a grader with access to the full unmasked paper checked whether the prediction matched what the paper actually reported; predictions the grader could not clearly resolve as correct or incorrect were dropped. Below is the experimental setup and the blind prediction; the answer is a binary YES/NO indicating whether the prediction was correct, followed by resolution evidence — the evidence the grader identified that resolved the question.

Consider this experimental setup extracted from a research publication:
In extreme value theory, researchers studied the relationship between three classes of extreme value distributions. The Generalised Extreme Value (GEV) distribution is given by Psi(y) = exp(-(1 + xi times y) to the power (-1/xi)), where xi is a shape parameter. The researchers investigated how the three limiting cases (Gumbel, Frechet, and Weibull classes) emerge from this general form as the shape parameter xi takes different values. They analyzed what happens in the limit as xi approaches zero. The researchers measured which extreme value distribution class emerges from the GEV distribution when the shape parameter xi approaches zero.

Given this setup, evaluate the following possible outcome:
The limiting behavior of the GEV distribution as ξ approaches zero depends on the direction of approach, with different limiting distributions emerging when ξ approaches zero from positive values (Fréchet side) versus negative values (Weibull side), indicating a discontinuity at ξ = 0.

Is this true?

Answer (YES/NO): NO